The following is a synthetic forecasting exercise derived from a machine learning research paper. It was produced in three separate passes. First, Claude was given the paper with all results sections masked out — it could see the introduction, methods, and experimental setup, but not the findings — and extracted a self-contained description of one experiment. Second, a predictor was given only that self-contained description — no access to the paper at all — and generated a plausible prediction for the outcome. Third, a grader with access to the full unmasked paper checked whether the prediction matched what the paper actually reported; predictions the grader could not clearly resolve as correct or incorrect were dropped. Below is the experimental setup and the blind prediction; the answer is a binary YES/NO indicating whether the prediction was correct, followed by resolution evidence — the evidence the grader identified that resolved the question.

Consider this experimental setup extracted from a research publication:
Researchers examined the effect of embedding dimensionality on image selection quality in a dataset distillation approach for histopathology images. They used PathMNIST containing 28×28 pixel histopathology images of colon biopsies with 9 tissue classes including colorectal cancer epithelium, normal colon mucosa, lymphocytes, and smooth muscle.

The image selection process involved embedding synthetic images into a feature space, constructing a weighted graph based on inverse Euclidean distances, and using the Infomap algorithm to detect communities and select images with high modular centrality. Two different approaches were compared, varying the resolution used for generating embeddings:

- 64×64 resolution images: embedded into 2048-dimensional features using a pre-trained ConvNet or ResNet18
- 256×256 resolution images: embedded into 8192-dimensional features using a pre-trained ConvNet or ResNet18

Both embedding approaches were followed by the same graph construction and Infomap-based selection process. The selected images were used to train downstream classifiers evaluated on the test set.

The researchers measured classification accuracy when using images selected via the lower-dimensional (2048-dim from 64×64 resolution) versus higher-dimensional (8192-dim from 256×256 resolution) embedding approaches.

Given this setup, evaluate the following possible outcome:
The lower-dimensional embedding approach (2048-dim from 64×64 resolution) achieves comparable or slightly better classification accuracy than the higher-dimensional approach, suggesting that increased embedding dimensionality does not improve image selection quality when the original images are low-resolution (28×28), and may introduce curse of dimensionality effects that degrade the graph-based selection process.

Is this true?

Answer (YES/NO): NO